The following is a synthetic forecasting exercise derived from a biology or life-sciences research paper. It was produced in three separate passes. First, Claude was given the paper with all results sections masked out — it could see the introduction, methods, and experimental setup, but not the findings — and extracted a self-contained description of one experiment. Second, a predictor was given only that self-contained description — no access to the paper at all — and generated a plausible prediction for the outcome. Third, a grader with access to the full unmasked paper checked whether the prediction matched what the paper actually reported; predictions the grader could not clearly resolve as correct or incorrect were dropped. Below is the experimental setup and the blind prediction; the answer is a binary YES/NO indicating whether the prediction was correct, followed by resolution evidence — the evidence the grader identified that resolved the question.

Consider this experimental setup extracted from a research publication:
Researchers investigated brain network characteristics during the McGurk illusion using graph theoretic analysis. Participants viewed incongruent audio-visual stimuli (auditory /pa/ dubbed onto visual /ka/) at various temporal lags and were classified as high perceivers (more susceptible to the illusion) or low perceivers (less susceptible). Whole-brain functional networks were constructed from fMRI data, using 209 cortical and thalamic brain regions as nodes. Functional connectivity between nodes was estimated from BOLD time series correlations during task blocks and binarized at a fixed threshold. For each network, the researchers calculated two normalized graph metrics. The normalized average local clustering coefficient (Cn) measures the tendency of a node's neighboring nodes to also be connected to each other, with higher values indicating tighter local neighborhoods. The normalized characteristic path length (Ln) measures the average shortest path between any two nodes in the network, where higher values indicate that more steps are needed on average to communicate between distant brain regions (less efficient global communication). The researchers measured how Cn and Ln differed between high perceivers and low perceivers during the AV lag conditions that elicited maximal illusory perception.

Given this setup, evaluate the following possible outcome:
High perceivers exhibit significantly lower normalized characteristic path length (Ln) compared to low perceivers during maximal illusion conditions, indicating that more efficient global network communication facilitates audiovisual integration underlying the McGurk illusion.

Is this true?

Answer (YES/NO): NO